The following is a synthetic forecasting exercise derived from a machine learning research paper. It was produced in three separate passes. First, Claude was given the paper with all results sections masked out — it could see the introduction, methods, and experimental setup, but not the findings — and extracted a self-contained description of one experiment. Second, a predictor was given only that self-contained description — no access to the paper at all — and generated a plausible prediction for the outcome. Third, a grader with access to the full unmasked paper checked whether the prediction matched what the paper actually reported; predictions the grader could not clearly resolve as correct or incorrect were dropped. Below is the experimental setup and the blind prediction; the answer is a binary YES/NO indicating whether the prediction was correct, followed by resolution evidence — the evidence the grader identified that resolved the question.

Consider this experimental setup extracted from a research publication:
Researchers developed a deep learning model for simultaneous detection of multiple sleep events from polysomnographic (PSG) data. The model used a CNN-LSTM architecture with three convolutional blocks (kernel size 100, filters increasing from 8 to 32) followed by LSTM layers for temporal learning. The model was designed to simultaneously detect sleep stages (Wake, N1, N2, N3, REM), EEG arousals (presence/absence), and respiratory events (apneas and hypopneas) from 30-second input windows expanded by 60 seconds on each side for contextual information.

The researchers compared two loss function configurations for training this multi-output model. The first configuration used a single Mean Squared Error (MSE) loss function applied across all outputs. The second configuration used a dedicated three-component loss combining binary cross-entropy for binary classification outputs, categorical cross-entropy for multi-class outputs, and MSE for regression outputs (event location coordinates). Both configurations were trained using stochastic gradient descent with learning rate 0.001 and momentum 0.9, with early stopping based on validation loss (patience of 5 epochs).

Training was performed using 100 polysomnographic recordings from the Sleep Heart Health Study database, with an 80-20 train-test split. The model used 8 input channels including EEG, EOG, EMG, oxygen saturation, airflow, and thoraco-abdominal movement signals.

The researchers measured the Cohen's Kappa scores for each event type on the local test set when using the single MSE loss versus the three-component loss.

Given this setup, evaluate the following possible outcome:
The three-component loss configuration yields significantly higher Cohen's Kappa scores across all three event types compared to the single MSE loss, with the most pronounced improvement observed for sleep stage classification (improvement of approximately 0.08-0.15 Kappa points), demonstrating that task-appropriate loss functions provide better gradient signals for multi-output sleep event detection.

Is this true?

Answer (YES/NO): NO